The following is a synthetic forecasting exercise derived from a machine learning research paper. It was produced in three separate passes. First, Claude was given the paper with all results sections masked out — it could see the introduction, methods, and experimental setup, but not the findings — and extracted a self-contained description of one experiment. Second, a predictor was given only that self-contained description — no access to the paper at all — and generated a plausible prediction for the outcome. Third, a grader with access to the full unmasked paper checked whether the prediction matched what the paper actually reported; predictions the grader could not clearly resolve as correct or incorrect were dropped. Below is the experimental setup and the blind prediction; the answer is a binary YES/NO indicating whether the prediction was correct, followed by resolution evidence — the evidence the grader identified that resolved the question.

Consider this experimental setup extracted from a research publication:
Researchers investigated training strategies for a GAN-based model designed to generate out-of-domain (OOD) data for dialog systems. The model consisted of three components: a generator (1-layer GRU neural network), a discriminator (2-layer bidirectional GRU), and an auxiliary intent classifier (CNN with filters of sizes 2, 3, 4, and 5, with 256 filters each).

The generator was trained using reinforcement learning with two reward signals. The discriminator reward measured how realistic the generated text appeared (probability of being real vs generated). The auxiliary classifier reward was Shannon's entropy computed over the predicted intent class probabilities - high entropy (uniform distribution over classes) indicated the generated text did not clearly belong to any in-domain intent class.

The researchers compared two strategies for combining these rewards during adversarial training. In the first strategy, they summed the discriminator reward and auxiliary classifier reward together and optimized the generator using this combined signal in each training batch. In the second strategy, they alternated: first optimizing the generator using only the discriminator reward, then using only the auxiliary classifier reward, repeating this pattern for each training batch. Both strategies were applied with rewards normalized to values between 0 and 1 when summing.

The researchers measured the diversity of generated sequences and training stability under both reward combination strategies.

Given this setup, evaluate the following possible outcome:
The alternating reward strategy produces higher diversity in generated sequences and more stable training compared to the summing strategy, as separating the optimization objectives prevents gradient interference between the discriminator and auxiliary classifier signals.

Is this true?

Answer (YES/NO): YES